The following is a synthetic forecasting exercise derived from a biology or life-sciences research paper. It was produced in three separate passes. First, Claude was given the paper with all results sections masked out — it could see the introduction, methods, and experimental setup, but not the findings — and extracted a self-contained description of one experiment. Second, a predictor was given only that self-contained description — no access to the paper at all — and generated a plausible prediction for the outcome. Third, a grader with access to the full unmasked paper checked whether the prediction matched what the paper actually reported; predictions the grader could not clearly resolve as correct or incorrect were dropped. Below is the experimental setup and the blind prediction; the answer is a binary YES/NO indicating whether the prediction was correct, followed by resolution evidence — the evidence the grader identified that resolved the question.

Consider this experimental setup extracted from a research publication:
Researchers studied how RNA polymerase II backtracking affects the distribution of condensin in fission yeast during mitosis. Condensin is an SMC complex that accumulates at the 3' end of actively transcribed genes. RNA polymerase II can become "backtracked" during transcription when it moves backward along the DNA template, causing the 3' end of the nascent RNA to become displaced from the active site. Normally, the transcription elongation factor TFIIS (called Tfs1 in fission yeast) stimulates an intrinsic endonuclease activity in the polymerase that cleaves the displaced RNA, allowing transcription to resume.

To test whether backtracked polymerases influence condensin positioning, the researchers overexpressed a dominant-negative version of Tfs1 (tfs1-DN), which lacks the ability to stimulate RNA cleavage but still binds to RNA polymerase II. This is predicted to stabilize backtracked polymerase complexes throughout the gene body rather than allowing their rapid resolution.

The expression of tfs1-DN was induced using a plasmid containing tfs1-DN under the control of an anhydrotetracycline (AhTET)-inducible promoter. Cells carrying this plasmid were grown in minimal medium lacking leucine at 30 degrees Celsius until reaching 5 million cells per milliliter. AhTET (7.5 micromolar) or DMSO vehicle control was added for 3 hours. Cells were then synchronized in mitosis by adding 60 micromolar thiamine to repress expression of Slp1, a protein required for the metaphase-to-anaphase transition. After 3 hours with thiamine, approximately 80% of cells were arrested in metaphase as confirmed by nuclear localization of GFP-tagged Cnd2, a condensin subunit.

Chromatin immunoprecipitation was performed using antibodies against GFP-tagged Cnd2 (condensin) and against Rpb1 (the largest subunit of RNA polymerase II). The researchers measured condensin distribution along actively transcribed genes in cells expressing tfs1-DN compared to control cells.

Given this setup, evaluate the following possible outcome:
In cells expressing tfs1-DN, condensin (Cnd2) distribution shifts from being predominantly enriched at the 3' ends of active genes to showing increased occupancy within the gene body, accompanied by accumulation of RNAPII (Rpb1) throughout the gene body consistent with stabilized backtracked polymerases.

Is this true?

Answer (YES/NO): NO